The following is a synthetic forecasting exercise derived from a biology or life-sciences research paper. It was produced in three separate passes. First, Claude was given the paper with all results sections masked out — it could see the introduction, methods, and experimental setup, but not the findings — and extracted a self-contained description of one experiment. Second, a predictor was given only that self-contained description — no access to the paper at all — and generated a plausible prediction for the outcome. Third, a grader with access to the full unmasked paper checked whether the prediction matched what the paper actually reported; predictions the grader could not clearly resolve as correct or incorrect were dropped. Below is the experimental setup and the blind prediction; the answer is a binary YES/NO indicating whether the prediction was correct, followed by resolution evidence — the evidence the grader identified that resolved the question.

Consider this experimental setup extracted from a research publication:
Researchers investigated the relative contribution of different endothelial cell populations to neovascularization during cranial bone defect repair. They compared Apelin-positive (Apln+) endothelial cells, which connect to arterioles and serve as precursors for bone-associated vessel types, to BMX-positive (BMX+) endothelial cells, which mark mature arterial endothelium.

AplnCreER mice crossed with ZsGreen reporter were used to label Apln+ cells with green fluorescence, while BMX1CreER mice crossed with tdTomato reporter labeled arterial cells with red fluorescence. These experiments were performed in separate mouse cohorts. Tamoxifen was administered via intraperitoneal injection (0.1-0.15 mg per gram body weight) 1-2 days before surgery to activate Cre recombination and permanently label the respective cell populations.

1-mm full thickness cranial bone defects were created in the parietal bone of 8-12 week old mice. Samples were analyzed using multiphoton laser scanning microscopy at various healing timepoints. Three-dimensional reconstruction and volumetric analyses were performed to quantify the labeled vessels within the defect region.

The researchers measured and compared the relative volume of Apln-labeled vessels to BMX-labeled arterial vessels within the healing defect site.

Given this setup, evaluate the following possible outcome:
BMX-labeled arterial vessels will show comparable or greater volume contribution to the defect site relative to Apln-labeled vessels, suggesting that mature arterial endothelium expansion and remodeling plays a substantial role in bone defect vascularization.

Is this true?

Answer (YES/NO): NO